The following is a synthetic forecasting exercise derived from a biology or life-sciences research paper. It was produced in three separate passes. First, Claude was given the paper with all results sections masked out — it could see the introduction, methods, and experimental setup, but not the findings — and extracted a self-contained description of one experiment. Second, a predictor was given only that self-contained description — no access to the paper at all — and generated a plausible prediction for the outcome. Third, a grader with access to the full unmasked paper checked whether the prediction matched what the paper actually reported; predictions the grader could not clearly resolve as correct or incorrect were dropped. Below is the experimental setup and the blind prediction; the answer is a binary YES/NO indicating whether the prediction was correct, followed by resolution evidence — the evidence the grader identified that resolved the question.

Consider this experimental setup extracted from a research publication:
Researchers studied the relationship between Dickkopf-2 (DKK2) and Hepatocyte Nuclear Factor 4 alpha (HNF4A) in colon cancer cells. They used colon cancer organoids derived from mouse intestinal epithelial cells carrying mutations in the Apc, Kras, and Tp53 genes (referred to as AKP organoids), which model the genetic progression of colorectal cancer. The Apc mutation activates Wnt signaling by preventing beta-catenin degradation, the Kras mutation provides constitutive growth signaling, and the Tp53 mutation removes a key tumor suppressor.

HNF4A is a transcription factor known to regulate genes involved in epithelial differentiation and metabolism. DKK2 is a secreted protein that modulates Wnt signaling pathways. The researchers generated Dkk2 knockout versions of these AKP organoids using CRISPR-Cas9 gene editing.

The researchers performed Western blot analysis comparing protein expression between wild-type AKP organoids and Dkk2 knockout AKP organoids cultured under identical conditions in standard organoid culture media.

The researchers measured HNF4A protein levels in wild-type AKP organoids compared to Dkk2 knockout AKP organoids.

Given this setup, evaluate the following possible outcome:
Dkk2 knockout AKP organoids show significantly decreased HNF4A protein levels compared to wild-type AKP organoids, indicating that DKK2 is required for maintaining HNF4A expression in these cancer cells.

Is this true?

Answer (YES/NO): NO